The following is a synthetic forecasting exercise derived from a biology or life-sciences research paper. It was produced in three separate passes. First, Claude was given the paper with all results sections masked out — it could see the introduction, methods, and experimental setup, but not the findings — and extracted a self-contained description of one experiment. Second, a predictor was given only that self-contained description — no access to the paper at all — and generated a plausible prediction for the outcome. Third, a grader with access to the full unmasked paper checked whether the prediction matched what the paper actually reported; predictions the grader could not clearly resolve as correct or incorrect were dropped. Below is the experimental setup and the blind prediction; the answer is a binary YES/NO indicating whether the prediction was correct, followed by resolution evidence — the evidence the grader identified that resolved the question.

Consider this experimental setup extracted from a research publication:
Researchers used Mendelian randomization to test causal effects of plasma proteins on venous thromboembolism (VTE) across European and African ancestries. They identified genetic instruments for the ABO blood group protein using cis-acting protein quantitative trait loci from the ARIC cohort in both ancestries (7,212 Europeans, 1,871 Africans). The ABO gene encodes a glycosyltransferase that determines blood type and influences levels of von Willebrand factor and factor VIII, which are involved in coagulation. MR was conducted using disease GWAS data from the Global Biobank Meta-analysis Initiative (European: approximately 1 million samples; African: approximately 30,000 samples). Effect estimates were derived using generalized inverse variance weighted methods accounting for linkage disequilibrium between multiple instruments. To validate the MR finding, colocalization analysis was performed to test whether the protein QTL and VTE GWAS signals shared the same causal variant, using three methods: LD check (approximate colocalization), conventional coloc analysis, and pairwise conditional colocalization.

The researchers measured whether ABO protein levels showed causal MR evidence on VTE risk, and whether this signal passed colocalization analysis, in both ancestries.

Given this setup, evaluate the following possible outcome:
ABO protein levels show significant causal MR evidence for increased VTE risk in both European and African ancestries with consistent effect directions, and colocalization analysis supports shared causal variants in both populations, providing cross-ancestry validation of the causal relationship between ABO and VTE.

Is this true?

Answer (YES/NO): YES